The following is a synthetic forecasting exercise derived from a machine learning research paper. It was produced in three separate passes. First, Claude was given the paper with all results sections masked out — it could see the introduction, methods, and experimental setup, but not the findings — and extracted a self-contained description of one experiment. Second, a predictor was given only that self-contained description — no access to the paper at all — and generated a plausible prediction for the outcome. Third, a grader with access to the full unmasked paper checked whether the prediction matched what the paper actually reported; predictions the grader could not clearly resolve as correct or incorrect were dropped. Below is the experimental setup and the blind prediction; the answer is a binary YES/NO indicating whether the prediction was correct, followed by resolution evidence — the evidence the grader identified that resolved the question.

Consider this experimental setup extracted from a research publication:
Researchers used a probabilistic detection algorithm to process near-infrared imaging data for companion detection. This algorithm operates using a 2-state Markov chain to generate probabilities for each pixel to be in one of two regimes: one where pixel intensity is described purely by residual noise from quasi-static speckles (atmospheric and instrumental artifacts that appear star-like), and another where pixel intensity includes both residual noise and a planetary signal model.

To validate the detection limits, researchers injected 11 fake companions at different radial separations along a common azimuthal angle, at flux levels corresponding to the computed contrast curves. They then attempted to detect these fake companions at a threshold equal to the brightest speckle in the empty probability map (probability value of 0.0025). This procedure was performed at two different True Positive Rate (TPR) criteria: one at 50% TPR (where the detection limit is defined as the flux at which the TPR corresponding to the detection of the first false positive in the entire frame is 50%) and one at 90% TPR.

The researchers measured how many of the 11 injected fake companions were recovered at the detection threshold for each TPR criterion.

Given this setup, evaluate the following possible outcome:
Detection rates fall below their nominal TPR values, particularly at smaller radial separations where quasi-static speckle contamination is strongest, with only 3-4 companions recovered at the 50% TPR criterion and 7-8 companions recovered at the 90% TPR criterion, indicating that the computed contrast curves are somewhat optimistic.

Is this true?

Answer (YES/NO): NO